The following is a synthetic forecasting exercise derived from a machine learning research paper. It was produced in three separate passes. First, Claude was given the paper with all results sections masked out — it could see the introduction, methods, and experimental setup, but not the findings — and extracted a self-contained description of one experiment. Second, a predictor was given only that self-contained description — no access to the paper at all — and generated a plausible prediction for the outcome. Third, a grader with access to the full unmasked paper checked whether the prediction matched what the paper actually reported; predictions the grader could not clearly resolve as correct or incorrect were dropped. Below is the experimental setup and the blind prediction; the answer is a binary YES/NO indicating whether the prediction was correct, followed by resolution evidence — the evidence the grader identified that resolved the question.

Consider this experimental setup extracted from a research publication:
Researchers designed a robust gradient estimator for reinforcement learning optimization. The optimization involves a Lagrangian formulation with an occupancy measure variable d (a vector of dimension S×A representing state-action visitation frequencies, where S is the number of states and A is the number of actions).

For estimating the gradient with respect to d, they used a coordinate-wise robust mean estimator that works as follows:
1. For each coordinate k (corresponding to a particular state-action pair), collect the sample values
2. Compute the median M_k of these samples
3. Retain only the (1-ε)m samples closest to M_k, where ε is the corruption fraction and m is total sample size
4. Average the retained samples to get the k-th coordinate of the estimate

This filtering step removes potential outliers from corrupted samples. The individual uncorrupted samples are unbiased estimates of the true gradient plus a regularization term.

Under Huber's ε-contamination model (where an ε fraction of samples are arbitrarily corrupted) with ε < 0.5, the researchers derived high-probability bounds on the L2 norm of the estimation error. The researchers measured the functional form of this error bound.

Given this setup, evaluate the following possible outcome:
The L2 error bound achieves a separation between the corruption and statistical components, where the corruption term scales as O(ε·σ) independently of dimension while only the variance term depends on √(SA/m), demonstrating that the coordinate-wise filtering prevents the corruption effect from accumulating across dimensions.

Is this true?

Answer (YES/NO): NO